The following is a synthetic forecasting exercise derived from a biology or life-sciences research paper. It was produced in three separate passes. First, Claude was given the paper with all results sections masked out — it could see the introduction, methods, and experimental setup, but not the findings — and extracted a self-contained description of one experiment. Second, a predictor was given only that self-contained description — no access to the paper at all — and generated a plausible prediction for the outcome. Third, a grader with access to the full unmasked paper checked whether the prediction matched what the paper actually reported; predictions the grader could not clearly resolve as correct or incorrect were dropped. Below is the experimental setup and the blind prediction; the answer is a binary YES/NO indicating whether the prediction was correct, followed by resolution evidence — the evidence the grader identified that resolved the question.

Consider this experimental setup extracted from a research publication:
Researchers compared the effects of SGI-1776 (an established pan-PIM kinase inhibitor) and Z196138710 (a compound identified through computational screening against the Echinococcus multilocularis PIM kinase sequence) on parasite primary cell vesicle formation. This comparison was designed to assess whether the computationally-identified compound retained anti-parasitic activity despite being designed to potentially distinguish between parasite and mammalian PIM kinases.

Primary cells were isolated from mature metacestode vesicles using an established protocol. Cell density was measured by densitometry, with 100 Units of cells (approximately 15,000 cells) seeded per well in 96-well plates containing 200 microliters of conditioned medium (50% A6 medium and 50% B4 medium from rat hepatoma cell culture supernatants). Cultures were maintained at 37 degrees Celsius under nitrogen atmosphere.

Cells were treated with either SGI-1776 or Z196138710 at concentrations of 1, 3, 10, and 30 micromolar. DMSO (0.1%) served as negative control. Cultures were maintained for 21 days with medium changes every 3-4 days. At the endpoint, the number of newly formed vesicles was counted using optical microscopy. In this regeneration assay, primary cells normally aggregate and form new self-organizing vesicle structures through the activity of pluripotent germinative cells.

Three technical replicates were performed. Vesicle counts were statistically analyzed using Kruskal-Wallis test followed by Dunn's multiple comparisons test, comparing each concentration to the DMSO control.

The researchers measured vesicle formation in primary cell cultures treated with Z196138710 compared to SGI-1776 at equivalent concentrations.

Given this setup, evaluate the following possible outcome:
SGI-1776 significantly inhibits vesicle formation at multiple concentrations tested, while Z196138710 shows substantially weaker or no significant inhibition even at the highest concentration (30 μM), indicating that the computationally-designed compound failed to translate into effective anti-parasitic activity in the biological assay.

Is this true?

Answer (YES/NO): NO